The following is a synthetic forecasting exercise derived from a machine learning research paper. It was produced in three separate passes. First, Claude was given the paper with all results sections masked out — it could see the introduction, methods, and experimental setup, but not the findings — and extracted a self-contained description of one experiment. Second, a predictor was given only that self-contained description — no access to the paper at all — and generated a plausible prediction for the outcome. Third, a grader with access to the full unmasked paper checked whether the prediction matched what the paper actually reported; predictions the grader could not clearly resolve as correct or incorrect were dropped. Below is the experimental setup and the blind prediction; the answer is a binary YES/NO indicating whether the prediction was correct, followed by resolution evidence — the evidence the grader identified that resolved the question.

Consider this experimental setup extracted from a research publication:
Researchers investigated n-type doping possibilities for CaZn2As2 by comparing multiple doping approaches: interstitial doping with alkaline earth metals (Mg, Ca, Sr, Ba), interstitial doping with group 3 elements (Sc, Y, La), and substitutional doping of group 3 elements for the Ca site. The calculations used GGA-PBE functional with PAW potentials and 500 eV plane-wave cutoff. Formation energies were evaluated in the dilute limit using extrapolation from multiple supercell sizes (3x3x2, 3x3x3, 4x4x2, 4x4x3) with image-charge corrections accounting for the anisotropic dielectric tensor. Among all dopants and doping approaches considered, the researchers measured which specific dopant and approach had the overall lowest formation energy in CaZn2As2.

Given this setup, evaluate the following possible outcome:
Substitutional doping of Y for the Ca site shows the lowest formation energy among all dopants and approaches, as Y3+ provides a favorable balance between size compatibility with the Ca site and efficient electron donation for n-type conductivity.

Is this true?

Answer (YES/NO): NO